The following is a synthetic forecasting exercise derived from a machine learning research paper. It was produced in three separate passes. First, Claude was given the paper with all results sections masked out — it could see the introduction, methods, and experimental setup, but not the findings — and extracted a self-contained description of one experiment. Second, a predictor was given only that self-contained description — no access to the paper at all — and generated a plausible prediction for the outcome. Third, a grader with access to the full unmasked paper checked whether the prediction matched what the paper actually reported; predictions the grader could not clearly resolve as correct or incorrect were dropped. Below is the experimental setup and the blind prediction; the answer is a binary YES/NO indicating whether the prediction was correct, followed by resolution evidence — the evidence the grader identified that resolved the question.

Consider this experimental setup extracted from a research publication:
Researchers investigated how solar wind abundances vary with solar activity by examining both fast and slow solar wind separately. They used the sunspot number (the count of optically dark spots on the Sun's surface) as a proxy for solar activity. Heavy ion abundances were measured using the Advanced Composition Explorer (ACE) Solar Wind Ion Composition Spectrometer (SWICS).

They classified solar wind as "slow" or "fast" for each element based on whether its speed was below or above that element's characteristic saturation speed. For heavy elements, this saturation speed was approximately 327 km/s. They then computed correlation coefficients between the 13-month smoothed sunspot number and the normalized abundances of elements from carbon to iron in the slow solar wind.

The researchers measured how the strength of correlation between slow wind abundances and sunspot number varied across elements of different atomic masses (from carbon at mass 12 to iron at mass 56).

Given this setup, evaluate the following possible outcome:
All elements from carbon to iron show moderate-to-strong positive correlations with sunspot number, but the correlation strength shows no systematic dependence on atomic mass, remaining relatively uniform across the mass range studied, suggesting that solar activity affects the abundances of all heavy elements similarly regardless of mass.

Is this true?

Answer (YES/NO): NO